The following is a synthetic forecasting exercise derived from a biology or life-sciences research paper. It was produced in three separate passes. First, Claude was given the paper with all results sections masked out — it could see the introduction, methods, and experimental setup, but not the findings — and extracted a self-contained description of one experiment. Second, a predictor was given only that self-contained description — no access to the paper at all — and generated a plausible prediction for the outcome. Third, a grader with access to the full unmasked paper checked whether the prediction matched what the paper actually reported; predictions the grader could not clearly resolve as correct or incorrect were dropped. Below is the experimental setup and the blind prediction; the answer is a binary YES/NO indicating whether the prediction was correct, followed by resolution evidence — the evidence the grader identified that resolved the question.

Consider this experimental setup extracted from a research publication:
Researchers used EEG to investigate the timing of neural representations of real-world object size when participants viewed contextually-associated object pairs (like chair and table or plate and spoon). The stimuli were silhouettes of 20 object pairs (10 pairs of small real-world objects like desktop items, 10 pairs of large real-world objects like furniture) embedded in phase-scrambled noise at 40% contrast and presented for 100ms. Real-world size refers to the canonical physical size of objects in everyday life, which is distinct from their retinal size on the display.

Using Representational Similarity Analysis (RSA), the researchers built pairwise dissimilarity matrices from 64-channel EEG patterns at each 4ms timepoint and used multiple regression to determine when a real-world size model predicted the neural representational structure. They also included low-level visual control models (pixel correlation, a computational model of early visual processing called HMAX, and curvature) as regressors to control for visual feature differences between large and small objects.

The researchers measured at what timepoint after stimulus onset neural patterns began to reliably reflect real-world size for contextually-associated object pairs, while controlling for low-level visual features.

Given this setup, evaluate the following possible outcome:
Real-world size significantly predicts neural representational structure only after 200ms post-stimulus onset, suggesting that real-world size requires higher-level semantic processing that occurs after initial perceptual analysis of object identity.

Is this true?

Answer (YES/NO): NO